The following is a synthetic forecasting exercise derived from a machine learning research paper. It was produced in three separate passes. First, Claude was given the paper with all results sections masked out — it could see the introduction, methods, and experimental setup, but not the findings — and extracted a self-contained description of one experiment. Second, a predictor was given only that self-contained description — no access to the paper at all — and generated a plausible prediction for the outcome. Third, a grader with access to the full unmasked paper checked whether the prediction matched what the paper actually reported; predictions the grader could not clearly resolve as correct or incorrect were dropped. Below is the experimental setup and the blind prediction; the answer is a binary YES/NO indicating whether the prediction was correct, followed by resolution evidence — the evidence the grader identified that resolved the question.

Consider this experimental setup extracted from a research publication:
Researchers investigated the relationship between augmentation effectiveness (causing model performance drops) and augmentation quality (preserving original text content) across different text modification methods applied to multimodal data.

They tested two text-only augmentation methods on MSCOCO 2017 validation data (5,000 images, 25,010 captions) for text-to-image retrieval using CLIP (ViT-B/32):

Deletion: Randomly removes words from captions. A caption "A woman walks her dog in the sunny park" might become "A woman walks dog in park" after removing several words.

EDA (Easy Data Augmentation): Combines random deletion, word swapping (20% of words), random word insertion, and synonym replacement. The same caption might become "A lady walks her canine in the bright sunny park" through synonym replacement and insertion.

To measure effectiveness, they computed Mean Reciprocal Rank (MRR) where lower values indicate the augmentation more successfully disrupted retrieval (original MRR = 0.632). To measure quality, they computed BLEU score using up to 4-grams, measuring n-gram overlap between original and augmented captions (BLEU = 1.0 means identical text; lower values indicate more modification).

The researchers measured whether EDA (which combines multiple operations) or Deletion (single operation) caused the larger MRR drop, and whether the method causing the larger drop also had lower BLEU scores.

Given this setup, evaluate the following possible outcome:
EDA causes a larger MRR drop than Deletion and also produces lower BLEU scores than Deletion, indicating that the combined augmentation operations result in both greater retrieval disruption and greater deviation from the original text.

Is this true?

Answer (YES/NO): YES